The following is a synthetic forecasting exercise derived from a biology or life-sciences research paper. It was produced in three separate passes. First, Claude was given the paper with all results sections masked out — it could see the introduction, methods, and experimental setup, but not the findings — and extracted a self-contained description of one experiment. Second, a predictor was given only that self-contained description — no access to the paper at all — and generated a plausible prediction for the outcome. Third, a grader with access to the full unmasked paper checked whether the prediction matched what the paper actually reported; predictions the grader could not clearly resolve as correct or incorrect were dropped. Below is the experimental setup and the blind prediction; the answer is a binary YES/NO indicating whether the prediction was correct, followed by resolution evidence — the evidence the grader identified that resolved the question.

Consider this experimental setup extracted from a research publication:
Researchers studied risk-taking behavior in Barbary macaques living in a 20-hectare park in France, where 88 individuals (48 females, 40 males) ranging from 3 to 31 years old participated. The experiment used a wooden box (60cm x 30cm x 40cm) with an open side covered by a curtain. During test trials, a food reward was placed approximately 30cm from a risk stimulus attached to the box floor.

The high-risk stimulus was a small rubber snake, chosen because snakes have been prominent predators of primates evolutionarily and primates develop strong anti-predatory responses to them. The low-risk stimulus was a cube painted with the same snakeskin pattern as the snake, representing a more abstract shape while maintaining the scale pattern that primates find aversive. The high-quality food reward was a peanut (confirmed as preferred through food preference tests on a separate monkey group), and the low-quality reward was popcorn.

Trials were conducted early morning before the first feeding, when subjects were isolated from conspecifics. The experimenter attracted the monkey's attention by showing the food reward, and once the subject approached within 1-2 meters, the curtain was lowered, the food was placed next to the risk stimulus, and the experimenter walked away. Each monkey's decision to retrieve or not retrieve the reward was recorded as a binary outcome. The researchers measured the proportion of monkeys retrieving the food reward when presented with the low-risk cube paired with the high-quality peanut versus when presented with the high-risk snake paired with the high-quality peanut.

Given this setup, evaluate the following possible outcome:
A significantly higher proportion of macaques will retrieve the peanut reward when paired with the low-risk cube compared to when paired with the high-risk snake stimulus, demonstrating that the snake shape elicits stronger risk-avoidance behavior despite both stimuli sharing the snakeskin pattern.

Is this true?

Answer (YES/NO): YES